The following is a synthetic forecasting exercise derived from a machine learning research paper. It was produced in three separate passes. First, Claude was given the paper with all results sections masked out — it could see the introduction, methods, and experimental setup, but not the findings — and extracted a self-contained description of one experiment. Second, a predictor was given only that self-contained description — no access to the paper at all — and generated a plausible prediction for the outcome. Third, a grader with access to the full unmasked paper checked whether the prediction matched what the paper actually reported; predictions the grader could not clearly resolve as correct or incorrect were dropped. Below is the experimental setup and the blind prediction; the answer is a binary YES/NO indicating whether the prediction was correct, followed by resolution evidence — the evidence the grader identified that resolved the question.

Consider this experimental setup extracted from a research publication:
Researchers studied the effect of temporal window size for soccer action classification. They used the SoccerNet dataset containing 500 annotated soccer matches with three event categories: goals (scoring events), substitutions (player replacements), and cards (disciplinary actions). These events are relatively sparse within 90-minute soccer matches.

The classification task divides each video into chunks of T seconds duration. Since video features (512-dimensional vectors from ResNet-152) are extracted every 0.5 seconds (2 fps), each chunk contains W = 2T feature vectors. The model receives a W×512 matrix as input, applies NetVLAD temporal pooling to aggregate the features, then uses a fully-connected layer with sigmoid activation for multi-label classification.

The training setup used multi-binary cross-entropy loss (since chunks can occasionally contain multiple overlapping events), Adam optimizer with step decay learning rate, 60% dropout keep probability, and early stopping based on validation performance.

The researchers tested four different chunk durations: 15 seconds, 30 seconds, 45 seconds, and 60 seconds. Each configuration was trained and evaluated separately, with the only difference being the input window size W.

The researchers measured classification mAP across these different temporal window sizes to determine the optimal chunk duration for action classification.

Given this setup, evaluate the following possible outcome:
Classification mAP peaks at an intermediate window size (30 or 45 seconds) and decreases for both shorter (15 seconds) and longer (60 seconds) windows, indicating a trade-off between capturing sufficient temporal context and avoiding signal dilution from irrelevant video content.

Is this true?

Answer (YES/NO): NO